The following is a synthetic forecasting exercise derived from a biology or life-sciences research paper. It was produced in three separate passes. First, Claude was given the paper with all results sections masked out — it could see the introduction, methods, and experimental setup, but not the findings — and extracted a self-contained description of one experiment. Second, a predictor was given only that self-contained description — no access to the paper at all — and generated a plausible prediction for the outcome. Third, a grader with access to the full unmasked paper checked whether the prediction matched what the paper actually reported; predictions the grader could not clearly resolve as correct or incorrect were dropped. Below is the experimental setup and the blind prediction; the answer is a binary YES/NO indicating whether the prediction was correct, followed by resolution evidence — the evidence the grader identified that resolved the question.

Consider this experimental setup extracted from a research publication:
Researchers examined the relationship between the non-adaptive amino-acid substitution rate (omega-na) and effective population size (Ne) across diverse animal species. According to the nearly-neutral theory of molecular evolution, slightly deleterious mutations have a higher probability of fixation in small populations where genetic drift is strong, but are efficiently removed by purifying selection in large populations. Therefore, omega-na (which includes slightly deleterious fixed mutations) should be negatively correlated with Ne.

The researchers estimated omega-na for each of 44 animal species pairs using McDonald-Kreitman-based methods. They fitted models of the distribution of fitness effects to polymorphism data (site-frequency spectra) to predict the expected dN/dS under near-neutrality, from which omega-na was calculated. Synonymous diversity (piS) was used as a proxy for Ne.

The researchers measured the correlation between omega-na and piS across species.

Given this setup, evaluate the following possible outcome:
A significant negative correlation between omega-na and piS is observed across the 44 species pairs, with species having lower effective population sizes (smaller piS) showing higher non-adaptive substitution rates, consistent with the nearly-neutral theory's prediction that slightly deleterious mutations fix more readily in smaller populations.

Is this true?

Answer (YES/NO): YES